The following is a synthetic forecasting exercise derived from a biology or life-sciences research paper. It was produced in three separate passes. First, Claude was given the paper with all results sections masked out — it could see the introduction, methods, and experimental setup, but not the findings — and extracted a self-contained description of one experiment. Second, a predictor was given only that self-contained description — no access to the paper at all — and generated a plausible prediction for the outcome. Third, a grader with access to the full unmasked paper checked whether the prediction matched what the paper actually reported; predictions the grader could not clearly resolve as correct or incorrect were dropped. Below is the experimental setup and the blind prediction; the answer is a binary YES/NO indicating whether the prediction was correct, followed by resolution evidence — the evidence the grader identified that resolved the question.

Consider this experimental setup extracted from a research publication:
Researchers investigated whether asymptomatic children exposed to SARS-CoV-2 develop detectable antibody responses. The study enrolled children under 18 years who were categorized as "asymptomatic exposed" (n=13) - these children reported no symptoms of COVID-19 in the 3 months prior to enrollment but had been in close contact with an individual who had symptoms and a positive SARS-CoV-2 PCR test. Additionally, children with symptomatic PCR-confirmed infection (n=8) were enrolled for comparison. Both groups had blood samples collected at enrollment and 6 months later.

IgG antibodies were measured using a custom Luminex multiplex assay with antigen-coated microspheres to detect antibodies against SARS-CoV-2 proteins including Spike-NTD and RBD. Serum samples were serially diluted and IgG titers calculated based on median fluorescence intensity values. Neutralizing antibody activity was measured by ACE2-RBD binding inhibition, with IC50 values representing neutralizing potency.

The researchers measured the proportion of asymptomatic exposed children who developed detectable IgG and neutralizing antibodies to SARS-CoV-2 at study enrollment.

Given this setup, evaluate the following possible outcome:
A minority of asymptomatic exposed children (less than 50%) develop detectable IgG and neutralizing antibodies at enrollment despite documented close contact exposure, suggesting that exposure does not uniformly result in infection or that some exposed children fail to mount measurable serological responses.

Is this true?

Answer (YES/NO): YES